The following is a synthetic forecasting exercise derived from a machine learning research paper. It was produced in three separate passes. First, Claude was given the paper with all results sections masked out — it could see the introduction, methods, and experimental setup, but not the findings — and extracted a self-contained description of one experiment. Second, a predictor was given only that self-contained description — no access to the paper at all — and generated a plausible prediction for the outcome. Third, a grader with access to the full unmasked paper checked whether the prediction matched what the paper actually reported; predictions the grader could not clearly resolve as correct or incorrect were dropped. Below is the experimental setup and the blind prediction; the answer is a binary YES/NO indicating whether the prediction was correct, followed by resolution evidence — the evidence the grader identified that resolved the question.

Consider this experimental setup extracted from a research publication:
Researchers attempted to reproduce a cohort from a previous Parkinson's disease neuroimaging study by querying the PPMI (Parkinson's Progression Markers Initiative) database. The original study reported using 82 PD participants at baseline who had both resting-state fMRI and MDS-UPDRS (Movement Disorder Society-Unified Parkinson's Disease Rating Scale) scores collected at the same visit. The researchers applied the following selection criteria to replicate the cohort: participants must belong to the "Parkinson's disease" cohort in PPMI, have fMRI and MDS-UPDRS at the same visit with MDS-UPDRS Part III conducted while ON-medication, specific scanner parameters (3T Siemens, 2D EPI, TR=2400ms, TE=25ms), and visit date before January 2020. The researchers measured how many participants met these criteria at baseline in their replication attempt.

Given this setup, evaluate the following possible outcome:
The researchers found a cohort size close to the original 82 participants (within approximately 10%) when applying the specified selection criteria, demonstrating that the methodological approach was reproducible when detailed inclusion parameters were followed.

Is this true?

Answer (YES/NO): NO